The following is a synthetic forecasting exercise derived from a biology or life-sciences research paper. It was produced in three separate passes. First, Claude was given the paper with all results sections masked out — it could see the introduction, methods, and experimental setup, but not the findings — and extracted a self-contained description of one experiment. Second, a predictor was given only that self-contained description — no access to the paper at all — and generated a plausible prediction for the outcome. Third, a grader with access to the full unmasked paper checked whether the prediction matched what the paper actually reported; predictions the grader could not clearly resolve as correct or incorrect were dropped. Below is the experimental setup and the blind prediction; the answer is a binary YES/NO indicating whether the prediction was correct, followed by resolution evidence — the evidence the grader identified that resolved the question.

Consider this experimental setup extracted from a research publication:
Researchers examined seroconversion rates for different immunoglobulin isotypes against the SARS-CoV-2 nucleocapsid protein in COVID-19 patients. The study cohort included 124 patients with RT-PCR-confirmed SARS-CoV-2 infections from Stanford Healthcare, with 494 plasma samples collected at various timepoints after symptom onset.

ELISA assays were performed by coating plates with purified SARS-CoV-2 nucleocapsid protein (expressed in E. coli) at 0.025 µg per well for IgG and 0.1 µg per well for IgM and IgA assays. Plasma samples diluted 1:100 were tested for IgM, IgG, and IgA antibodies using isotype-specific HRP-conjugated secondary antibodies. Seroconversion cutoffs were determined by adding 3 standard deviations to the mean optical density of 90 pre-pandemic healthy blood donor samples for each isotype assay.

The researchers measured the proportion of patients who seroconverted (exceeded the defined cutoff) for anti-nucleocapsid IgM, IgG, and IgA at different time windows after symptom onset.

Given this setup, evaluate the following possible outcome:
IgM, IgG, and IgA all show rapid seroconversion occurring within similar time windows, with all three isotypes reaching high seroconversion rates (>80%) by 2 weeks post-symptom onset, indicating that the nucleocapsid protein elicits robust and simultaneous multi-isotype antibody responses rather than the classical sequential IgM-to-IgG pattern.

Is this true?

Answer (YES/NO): NO